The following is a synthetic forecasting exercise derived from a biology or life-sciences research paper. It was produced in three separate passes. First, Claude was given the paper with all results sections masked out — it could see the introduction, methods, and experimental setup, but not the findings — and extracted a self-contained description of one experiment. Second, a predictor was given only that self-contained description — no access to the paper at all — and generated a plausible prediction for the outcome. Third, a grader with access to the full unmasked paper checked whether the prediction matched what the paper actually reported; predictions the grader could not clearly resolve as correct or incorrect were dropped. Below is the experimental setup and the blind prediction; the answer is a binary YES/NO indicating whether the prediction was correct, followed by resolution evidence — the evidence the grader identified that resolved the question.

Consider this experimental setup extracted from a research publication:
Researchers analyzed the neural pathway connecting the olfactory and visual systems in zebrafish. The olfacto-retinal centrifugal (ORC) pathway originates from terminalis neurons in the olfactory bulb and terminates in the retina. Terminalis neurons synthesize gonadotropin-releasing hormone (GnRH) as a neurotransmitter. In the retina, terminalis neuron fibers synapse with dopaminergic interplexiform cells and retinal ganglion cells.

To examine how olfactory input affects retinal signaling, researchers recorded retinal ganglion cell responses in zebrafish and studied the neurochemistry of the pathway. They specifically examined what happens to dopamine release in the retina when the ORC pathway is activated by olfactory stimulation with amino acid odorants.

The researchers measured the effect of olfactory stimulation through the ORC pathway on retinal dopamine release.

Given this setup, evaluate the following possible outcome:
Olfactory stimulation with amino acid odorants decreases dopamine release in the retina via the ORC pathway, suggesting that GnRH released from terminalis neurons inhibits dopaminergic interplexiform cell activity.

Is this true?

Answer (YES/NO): YES